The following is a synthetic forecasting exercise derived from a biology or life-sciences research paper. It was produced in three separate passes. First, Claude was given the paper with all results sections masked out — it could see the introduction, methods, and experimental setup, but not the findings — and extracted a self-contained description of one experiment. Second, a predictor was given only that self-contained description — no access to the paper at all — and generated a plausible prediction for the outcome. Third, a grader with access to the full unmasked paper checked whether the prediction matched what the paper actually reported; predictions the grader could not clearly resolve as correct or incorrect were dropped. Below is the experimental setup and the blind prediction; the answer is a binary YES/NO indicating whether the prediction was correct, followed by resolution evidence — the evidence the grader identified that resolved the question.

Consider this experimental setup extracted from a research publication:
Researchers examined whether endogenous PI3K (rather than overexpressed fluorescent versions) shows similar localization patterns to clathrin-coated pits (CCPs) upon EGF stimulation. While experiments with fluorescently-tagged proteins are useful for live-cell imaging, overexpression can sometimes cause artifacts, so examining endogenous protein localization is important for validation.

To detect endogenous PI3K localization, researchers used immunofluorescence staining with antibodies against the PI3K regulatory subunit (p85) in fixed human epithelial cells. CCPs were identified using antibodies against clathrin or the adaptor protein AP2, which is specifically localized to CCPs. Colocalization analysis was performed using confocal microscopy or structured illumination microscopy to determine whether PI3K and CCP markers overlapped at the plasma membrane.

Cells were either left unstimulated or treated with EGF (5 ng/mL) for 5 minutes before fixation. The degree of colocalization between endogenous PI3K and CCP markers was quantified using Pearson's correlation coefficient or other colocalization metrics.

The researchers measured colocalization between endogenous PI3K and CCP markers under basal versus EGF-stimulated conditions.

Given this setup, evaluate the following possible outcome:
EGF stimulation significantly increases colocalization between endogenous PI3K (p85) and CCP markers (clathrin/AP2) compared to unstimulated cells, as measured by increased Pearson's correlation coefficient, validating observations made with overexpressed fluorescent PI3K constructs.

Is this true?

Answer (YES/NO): NO